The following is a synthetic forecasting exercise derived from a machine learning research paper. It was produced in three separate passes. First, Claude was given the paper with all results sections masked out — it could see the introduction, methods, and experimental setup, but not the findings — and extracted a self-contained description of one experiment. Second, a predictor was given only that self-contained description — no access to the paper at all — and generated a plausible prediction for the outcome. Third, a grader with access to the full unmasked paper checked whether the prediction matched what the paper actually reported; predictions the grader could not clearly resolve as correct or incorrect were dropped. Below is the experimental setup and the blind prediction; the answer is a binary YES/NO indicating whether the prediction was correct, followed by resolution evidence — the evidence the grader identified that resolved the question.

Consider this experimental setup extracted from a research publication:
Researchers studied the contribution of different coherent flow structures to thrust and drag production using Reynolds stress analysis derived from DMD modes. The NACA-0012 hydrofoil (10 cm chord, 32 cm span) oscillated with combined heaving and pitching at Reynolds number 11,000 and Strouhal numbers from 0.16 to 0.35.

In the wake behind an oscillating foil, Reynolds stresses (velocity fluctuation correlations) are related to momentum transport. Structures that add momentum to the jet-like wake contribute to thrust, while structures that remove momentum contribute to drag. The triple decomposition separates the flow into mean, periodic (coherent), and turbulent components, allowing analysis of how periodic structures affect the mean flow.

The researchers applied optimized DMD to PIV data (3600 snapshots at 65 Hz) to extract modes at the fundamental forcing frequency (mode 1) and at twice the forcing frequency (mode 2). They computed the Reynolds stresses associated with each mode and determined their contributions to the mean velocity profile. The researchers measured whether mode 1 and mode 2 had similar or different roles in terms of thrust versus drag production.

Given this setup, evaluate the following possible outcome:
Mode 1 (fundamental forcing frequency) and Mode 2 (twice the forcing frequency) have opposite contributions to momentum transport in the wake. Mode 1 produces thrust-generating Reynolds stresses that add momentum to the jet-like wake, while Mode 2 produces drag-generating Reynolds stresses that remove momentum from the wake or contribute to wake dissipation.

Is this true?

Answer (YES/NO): NO